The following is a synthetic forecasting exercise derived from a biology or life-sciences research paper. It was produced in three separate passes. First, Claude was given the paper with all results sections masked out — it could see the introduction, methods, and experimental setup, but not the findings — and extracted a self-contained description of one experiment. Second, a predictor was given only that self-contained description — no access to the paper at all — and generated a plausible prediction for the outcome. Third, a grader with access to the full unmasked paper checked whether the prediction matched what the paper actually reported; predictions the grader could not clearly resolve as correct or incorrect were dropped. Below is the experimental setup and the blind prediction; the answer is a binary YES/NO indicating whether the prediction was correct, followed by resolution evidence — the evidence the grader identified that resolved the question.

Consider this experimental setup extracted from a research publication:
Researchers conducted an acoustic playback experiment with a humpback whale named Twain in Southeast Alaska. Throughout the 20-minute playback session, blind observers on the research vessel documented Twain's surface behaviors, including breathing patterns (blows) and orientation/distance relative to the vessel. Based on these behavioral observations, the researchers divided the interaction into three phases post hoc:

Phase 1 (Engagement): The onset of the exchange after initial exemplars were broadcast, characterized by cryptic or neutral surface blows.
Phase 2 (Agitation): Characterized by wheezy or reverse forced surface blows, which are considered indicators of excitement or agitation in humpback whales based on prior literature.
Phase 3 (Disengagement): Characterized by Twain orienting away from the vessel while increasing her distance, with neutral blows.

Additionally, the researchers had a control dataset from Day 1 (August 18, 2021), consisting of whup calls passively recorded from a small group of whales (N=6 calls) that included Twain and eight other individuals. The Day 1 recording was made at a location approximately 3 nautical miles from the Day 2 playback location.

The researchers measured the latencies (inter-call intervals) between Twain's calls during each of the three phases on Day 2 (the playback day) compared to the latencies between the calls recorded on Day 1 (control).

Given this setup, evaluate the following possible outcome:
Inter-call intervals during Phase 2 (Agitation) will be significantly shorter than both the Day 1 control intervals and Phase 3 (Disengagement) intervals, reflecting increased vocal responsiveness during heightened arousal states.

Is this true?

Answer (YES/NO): NO